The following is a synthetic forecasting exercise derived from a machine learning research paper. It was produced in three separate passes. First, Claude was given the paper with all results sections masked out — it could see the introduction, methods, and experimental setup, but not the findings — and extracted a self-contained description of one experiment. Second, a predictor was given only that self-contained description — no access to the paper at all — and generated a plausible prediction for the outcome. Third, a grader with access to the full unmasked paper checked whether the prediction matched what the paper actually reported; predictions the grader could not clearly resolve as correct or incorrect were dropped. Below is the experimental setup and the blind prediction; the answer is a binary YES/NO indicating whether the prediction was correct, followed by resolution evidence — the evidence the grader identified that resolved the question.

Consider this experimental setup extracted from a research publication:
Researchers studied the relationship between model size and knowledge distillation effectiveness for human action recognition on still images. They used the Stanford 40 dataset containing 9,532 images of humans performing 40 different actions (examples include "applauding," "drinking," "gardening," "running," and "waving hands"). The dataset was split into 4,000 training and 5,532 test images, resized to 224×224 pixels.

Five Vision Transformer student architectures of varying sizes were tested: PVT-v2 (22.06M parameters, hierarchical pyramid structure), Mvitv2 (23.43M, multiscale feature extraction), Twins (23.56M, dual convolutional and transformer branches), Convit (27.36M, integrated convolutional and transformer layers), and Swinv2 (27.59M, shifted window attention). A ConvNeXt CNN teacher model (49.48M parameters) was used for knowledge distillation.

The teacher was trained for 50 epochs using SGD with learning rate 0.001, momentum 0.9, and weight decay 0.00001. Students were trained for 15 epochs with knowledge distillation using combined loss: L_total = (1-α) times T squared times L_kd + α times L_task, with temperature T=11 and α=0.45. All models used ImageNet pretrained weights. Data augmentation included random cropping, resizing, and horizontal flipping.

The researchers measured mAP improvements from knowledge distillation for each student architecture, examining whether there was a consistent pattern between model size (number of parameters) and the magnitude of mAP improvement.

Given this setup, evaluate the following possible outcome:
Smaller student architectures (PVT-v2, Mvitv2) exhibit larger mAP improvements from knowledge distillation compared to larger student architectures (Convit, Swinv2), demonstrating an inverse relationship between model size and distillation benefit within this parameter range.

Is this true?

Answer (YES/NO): NO